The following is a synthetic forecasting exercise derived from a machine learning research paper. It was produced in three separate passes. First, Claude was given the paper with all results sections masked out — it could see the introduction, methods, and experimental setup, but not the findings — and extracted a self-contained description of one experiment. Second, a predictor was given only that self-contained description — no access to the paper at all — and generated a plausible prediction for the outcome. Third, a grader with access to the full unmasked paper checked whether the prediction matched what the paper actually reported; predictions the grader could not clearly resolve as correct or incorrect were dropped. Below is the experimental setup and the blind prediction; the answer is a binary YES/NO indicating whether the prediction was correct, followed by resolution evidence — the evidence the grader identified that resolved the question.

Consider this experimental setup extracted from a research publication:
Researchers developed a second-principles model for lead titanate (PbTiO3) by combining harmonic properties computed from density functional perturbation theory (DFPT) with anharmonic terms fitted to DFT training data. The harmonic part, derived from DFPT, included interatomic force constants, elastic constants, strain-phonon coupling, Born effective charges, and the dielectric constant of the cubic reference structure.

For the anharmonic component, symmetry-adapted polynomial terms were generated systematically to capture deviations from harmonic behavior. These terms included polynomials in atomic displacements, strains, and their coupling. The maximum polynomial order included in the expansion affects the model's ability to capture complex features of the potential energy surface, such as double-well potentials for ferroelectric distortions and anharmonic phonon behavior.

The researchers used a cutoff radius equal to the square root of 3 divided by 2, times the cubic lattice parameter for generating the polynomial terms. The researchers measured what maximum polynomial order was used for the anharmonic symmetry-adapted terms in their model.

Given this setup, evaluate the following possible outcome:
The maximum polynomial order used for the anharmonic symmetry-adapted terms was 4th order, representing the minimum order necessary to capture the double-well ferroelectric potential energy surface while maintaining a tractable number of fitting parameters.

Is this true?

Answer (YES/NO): NO